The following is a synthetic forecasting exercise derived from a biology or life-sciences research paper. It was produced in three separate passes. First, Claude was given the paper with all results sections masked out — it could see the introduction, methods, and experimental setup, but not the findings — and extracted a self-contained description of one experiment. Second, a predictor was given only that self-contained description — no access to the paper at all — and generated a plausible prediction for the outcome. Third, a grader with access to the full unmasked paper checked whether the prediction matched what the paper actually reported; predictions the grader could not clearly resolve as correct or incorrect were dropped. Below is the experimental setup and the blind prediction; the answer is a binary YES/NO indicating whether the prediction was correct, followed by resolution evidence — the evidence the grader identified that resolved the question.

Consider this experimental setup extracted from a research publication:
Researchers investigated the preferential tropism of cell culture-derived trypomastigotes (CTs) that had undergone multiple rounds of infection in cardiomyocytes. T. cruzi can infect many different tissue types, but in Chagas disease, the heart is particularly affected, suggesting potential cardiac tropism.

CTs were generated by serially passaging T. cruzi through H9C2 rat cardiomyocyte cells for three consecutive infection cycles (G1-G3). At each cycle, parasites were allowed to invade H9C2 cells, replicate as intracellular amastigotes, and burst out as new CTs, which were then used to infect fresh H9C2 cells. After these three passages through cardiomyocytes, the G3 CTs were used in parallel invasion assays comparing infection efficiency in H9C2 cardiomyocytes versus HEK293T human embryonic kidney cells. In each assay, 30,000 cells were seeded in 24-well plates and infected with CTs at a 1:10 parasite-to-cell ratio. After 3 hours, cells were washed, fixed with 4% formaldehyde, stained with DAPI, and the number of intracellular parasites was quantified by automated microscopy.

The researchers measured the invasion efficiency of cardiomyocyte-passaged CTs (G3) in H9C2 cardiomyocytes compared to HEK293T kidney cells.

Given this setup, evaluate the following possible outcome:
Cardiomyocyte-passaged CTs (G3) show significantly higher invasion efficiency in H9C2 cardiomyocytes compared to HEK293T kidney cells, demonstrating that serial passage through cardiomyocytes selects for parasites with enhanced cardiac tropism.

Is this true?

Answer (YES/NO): NO